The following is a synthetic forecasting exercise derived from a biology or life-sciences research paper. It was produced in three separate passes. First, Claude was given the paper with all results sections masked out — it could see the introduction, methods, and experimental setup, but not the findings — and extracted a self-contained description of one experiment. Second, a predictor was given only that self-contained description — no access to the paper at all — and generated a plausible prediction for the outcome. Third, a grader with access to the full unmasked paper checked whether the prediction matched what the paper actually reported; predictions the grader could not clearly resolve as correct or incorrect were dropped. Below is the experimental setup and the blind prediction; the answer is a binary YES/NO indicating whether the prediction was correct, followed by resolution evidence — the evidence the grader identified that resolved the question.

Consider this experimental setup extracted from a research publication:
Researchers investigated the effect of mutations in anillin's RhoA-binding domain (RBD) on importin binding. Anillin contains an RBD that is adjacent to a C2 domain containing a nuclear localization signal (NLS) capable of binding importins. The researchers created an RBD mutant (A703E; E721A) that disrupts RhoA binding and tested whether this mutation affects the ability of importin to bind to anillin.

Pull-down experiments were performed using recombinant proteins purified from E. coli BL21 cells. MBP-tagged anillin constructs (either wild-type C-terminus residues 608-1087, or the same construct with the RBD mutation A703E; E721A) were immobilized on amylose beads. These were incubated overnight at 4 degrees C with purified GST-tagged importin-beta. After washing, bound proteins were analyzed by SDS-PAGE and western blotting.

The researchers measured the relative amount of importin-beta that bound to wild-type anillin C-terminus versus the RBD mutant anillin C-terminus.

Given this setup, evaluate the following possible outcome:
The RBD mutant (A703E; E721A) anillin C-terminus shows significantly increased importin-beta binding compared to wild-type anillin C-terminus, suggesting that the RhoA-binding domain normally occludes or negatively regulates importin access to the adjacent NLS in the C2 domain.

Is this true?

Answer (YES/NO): NO